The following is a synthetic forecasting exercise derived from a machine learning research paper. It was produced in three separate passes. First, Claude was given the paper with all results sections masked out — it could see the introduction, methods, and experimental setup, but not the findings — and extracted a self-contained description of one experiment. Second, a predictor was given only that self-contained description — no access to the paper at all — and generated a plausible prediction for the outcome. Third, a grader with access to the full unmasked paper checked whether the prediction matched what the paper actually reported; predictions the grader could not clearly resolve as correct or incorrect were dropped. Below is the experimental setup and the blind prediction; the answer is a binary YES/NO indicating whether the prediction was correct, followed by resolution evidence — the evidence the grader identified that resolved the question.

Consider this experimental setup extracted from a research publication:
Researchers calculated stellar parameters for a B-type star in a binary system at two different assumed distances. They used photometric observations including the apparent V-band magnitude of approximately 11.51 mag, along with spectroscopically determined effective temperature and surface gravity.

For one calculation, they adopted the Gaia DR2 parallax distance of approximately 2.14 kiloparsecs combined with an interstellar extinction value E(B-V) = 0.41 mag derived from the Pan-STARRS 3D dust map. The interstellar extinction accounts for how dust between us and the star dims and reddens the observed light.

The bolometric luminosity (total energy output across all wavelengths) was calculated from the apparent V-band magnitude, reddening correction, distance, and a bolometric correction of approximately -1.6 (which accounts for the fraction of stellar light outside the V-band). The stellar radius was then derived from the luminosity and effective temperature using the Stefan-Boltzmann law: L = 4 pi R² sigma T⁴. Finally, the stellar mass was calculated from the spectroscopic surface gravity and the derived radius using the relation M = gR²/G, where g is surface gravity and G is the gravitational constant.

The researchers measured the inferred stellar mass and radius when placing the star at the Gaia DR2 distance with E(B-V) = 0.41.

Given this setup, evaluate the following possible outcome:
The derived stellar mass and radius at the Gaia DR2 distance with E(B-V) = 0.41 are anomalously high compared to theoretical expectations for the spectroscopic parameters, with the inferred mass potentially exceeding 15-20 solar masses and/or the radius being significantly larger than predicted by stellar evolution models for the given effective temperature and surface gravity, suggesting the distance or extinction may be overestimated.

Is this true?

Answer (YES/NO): NO